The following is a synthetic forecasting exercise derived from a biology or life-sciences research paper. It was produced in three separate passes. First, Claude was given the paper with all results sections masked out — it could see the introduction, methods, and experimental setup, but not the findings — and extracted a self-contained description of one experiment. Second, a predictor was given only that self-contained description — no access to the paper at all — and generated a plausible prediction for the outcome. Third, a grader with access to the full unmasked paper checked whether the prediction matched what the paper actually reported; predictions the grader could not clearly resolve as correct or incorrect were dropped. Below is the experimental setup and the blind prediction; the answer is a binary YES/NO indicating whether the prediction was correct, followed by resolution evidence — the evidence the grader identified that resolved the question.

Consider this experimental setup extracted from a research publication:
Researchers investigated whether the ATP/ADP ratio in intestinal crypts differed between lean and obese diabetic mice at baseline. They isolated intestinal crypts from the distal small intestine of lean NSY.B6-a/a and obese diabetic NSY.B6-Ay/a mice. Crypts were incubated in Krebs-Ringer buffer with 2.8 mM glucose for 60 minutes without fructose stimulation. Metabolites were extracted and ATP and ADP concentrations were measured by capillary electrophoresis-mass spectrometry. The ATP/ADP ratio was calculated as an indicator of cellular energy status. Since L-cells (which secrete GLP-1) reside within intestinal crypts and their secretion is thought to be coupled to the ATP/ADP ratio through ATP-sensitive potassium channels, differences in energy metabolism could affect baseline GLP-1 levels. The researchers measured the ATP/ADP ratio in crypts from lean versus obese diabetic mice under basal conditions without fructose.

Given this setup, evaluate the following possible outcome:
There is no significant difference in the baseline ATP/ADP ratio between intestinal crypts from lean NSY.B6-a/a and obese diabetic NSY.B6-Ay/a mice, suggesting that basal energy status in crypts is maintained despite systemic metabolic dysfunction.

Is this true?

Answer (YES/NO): NO